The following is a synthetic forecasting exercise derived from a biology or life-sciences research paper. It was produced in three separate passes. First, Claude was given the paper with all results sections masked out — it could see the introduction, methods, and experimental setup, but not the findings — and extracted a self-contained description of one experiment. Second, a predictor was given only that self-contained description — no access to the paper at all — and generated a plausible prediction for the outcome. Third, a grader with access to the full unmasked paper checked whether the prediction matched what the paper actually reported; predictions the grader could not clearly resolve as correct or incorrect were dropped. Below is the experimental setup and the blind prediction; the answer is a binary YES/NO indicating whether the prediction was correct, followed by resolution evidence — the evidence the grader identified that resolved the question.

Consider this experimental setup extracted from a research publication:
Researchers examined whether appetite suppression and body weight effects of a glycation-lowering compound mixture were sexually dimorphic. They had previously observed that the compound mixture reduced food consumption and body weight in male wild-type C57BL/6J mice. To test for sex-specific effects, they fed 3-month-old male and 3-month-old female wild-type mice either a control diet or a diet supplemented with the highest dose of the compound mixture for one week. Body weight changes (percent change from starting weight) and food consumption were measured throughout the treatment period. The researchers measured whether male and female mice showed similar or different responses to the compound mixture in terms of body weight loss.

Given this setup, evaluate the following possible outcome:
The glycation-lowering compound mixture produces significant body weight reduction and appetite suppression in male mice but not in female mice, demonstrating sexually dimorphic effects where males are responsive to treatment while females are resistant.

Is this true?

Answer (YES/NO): NO